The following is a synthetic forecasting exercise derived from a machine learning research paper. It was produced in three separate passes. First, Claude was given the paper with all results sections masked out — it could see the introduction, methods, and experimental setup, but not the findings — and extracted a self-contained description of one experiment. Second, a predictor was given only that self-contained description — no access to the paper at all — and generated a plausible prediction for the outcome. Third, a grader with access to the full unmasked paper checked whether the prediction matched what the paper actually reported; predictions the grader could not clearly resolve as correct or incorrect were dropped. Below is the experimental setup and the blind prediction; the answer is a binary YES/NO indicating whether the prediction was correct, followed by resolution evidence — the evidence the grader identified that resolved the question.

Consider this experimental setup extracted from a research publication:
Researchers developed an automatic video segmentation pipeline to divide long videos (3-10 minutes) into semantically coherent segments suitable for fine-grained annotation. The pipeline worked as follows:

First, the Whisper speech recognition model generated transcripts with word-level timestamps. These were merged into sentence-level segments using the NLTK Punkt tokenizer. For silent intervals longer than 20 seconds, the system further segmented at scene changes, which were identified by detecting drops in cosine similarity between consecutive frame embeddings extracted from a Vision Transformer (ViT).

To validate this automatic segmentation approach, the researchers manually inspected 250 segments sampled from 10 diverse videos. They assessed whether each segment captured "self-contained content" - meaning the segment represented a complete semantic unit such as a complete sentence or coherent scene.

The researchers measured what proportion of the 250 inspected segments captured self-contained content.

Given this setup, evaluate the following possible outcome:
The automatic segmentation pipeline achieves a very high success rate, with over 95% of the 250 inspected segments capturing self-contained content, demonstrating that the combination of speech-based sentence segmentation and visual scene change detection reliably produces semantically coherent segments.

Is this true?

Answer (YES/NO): NO